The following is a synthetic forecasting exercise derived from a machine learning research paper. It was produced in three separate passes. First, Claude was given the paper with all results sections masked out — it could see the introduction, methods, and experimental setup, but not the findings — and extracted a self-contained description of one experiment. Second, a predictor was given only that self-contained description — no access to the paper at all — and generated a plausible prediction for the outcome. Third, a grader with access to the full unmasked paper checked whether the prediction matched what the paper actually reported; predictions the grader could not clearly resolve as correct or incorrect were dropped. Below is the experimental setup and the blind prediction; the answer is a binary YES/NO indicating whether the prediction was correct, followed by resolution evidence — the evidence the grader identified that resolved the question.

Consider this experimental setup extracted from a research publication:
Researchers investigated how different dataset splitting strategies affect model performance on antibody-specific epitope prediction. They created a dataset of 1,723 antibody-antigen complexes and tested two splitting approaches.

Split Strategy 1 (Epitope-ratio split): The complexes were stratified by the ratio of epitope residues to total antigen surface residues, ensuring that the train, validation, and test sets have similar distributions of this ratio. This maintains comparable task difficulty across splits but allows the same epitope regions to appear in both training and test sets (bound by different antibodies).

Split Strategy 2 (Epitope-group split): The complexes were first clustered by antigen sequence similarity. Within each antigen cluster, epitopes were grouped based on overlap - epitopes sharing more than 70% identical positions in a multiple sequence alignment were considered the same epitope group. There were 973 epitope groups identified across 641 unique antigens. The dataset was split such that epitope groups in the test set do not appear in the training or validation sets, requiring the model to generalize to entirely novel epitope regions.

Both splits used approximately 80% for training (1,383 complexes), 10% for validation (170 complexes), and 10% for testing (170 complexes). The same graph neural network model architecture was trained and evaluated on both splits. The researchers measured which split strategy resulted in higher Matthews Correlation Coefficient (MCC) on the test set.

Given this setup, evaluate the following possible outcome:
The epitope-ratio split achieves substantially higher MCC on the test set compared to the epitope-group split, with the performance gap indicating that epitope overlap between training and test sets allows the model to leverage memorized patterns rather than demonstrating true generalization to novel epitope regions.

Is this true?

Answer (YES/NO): YES